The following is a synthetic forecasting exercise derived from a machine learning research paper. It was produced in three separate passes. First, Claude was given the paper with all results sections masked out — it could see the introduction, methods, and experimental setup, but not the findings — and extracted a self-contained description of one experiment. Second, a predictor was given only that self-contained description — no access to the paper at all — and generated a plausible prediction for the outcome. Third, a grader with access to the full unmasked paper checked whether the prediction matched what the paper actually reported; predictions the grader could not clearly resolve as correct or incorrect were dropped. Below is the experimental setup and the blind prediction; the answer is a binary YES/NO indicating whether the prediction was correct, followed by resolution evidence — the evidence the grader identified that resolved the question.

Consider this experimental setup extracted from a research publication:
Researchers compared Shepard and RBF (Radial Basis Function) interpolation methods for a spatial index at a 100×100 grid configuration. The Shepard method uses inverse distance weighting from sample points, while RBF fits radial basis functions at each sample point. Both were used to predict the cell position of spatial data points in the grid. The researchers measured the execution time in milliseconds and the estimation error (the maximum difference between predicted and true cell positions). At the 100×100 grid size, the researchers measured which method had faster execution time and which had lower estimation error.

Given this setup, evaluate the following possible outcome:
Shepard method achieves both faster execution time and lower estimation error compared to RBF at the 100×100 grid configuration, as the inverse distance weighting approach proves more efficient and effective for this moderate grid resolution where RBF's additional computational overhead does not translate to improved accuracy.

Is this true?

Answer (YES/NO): NO